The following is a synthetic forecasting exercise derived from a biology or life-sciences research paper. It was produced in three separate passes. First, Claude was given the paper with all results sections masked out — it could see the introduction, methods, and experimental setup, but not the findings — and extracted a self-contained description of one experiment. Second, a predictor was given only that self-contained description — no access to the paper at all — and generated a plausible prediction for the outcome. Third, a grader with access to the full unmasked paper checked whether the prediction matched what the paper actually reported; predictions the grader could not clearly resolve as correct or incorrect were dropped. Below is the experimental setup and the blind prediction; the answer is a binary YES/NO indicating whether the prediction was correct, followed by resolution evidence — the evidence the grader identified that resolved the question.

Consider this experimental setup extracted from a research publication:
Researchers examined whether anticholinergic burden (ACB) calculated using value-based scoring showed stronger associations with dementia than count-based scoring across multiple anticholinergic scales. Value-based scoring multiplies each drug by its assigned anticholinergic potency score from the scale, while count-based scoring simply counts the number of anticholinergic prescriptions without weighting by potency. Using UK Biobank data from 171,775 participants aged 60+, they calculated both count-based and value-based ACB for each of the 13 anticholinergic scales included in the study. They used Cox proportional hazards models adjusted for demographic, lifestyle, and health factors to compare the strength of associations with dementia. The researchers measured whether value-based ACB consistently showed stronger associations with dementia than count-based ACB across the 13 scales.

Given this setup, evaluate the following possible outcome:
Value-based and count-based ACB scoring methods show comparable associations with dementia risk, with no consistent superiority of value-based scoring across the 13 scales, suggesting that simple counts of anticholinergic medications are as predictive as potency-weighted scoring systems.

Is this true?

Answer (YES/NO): YES